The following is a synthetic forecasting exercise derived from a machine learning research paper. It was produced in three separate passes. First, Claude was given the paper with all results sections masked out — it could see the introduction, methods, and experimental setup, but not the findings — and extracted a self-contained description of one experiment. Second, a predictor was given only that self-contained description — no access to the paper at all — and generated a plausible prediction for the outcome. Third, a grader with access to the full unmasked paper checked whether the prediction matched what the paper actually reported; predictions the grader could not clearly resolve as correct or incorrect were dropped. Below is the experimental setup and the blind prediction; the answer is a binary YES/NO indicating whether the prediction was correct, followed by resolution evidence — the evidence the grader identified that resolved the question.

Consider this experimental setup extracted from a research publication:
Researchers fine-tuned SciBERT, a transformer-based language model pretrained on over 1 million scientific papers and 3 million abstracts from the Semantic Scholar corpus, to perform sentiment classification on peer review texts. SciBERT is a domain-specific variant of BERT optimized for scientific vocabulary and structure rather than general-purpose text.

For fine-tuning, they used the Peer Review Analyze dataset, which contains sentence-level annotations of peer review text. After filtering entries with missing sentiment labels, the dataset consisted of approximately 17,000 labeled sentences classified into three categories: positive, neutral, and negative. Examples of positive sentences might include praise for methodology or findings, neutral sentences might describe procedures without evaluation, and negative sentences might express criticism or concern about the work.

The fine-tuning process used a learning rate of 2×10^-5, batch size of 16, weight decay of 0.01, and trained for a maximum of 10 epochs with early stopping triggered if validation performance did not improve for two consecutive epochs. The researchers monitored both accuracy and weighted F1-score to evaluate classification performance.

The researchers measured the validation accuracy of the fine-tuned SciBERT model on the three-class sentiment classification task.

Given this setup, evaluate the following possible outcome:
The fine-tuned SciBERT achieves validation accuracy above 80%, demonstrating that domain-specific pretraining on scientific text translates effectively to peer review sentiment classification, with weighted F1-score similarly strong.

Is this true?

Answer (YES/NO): NO